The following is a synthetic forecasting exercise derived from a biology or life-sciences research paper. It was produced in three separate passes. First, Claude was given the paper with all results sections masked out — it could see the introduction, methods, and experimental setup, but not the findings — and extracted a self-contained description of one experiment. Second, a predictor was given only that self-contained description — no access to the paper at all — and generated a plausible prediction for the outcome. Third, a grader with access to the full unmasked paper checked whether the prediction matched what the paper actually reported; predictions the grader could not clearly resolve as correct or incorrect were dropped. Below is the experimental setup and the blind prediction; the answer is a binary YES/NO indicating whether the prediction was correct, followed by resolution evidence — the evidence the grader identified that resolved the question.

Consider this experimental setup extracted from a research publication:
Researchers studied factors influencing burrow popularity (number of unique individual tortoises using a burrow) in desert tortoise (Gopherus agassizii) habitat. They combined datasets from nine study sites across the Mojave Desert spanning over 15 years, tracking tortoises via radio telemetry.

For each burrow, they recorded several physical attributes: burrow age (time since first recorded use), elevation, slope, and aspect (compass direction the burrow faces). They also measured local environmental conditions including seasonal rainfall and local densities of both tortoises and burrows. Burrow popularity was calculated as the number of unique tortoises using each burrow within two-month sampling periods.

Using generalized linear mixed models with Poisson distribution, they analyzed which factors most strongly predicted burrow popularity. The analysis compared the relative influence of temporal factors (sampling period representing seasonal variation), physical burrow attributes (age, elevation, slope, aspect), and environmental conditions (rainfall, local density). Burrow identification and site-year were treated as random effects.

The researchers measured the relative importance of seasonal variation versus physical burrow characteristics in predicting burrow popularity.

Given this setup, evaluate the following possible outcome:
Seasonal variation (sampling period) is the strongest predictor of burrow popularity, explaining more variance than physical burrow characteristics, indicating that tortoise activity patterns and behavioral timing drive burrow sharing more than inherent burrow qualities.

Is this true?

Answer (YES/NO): NO